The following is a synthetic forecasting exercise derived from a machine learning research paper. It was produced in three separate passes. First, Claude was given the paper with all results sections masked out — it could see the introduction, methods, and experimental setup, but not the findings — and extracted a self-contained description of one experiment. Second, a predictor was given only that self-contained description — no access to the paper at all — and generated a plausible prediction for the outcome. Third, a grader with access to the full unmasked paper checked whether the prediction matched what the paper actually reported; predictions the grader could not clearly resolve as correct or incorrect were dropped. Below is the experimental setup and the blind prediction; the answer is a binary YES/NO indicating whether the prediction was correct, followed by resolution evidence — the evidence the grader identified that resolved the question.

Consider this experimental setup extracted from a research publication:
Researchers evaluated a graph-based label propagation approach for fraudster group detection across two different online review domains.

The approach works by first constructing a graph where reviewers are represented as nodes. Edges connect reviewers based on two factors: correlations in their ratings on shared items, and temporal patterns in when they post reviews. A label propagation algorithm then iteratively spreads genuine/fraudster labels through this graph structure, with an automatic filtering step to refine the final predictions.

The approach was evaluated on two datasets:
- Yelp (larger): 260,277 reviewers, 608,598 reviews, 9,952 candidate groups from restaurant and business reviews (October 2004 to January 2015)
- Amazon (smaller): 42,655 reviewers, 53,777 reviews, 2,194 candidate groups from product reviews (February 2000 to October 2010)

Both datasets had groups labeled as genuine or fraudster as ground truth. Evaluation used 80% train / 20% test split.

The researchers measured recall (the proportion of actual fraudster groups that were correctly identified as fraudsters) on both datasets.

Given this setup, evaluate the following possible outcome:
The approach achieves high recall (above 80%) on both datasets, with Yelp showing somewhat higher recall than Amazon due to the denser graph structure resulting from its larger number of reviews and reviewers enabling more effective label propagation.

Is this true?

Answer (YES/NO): NO